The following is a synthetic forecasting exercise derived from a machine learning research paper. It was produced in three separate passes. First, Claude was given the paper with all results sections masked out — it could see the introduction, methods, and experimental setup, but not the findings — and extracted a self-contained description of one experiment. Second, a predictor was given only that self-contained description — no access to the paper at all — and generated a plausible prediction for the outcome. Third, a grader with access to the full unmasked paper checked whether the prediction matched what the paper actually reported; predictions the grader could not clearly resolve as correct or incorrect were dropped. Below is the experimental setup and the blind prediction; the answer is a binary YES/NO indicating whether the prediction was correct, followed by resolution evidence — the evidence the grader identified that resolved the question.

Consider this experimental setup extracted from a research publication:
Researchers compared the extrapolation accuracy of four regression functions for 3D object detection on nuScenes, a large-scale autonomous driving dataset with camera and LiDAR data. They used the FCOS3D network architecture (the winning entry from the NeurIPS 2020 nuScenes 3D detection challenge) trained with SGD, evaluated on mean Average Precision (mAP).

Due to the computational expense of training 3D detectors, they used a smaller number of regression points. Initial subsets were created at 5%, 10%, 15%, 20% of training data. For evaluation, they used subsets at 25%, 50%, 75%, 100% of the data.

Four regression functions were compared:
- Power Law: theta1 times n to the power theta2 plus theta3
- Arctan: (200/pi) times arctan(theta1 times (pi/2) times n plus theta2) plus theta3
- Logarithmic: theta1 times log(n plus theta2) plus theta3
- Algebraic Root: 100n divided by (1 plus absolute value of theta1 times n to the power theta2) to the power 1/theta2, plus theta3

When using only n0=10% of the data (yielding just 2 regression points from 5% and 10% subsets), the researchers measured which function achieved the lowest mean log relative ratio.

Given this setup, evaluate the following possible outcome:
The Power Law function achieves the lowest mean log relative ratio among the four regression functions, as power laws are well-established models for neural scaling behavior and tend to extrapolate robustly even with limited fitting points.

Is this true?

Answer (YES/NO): NO